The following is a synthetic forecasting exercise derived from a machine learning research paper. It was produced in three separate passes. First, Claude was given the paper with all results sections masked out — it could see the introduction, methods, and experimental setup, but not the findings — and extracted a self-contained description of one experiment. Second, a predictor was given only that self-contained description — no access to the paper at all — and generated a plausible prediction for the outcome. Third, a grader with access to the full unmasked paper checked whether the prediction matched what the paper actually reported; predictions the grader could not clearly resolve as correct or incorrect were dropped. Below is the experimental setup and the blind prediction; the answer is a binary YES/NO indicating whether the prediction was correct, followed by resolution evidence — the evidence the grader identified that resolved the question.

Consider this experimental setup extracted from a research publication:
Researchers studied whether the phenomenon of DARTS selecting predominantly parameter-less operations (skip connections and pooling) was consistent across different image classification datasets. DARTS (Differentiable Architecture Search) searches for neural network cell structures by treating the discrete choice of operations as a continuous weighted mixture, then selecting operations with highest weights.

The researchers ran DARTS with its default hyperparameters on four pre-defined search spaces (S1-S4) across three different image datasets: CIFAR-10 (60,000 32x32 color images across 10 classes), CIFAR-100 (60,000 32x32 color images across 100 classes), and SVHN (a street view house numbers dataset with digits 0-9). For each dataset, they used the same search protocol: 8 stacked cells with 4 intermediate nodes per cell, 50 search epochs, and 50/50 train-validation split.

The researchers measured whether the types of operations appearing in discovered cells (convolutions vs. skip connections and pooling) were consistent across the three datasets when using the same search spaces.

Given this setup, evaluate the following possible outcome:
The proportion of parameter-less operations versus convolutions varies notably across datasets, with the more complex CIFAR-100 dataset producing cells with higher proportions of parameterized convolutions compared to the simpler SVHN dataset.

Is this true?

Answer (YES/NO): NO